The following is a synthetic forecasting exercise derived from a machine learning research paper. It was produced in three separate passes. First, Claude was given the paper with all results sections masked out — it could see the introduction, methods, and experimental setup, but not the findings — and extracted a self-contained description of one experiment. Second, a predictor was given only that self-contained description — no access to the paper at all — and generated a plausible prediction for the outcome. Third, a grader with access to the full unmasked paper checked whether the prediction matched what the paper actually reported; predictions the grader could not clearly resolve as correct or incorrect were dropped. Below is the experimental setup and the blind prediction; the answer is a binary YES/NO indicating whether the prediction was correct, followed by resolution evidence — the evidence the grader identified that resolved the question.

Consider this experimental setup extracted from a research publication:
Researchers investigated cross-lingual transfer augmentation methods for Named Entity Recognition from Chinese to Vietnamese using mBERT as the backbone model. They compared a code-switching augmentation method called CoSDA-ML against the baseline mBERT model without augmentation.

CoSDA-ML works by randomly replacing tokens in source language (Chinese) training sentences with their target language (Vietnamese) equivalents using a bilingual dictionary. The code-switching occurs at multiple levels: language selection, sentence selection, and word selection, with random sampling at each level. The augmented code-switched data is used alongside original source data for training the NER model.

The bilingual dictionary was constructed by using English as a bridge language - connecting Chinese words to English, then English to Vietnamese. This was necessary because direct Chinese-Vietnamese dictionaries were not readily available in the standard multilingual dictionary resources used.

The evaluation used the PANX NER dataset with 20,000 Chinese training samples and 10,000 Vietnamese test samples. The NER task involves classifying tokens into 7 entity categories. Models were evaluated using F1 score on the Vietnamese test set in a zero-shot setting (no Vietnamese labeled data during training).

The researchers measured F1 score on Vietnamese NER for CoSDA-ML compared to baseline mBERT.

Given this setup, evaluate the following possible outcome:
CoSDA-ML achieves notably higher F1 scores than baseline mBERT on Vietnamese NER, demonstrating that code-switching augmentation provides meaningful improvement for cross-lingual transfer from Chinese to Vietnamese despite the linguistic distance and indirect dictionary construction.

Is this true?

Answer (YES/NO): NO